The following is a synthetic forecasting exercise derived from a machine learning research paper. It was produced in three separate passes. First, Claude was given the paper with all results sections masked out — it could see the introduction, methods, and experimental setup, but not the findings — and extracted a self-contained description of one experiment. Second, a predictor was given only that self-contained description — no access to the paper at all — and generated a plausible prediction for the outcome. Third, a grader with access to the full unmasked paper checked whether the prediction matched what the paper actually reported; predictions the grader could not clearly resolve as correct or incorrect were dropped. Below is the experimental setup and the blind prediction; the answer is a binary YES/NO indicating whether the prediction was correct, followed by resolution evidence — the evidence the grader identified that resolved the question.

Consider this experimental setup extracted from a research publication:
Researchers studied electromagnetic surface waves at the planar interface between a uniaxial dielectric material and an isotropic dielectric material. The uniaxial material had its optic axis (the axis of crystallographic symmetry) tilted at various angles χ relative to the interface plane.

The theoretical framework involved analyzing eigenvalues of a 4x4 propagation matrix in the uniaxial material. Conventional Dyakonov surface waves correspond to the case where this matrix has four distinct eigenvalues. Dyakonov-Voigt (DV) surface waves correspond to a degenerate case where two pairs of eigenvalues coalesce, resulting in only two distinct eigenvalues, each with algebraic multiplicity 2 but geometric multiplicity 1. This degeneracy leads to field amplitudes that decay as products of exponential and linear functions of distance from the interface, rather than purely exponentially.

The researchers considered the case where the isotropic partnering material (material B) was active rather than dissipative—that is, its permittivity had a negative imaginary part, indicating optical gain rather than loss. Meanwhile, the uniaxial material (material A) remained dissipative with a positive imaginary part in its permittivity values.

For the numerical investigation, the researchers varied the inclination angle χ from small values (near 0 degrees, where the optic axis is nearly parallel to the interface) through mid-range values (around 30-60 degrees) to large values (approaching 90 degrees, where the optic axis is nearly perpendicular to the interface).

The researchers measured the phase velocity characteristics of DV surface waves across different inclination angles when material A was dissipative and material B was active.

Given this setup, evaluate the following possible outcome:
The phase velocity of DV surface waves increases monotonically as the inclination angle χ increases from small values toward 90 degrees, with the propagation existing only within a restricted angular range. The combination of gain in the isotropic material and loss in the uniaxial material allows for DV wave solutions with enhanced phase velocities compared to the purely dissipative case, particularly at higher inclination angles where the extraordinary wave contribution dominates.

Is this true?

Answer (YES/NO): NO